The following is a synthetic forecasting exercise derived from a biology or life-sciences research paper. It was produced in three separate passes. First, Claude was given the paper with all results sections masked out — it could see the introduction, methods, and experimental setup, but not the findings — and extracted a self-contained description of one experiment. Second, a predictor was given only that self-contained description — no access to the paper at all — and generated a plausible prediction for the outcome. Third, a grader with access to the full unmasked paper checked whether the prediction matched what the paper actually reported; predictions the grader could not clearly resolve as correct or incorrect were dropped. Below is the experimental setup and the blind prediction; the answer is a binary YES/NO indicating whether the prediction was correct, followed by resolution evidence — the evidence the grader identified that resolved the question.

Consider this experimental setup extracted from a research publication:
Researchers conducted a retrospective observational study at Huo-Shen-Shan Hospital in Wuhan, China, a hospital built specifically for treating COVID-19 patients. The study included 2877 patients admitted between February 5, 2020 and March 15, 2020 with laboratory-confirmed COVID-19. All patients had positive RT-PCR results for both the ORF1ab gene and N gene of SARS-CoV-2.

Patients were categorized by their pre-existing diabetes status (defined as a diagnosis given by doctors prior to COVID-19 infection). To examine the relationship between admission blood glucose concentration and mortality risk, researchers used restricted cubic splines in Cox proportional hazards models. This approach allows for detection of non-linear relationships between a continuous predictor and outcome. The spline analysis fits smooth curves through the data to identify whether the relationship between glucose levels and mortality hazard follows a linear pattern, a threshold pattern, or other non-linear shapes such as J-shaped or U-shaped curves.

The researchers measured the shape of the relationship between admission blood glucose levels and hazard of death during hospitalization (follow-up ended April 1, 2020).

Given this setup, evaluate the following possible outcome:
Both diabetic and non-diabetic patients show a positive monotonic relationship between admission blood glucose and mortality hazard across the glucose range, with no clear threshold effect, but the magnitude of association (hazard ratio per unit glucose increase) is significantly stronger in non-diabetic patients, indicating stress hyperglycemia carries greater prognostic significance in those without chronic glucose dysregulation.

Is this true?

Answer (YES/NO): NO